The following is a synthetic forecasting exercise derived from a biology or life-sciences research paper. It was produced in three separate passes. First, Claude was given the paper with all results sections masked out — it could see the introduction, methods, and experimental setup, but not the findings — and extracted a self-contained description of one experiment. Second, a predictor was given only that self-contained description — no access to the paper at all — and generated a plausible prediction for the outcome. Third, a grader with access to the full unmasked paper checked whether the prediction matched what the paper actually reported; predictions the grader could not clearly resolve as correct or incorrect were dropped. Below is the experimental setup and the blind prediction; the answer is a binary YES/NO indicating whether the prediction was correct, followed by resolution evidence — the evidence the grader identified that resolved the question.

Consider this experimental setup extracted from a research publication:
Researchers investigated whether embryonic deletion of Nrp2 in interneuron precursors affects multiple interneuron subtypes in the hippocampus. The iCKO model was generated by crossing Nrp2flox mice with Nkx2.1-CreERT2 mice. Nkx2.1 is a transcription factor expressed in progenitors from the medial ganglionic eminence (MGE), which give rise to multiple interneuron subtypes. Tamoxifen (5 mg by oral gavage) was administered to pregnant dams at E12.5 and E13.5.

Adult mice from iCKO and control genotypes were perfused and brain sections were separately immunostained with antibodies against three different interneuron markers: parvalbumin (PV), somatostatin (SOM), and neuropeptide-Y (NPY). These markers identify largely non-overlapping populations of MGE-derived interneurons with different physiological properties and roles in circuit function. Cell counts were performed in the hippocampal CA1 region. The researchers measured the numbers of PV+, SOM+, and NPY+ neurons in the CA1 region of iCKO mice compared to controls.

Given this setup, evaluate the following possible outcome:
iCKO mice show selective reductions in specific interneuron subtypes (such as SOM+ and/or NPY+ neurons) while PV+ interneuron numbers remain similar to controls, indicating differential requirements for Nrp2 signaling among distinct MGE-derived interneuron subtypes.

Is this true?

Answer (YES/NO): NO